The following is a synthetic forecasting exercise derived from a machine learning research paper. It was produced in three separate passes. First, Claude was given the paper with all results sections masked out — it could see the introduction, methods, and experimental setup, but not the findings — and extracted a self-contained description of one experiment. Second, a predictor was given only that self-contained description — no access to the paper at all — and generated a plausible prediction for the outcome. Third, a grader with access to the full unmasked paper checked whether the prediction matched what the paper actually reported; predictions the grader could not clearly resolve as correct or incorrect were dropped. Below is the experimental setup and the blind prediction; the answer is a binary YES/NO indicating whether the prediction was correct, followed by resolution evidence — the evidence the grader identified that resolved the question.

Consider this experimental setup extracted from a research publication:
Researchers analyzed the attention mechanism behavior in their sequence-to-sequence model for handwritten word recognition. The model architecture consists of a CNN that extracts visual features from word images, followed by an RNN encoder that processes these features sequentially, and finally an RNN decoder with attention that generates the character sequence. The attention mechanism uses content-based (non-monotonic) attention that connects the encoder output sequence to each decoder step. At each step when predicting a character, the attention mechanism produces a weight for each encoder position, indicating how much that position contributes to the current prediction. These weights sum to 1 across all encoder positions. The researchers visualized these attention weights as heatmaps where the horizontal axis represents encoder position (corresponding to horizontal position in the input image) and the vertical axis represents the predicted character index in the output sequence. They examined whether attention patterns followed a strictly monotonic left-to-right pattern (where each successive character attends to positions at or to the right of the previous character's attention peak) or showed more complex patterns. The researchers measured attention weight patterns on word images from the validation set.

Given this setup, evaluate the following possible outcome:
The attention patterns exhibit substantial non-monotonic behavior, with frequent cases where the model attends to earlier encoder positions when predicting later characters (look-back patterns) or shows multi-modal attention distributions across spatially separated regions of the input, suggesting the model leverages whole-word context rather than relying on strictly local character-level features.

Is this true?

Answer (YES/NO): NO